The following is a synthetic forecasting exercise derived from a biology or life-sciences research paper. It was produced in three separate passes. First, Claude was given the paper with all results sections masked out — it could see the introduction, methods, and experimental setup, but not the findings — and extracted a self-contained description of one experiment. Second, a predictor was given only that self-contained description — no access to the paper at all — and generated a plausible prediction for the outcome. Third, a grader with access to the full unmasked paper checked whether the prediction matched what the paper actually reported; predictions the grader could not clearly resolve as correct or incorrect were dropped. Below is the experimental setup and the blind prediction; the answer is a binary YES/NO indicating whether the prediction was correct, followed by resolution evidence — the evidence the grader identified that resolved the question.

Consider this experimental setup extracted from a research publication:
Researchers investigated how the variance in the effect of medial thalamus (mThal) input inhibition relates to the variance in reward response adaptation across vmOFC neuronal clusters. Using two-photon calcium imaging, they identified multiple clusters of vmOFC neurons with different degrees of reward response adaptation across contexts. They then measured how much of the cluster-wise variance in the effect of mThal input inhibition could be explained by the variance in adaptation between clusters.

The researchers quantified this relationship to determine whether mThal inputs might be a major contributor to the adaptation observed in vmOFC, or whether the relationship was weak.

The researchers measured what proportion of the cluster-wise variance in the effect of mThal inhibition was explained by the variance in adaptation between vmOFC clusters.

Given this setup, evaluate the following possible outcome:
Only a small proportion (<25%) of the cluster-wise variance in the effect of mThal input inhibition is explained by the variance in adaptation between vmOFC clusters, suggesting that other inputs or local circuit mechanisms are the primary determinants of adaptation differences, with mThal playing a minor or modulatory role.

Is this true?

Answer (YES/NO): NO